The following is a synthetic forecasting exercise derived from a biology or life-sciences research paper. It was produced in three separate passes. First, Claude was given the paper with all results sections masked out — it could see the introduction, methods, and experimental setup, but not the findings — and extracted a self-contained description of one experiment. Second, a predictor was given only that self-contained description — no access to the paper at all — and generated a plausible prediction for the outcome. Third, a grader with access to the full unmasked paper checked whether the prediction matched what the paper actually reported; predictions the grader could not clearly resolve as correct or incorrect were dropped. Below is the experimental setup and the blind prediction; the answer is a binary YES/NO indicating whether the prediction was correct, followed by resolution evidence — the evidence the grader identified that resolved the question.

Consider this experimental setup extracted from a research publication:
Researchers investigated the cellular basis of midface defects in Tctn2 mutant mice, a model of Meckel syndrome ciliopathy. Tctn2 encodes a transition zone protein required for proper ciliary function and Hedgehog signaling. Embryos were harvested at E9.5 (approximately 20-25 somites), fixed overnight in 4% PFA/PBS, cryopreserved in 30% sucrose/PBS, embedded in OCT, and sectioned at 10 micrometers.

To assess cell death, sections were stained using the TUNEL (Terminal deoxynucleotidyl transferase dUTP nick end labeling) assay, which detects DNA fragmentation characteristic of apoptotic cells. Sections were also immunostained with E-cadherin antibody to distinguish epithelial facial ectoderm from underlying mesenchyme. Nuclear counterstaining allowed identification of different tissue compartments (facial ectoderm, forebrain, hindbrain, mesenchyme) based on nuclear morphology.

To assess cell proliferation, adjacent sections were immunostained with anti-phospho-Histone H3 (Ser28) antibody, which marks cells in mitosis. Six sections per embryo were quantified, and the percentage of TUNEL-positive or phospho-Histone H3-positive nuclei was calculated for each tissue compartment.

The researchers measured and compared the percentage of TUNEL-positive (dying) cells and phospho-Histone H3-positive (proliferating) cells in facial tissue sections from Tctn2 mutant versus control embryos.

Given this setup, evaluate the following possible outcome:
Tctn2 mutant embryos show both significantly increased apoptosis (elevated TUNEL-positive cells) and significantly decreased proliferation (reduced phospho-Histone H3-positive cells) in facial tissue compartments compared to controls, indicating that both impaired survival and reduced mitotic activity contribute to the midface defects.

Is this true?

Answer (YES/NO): NO